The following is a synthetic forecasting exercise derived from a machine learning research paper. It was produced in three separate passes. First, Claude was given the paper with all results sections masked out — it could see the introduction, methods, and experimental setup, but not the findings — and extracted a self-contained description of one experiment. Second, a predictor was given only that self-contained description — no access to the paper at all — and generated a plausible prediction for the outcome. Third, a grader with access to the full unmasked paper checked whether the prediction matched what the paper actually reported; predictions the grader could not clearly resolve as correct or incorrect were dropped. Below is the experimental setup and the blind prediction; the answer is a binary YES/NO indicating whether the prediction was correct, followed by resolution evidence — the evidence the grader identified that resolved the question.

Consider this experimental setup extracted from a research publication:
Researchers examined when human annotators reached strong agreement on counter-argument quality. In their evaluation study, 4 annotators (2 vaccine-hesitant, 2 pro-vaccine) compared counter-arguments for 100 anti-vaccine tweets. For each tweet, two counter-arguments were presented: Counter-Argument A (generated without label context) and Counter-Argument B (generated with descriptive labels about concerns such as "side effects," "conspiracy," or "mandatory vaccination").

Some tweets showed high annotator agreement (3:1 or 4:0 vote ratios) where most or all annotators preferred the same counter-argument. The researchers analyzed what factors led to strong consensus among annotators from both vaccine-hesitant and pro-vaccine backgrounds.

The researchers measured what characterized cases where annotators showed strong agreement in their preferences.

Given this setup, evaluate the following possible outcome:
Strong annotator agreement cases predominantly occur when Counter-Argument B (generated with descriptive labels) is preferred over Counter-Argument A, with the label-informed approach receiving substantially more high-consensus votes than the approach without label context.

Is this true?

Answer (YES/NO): YES